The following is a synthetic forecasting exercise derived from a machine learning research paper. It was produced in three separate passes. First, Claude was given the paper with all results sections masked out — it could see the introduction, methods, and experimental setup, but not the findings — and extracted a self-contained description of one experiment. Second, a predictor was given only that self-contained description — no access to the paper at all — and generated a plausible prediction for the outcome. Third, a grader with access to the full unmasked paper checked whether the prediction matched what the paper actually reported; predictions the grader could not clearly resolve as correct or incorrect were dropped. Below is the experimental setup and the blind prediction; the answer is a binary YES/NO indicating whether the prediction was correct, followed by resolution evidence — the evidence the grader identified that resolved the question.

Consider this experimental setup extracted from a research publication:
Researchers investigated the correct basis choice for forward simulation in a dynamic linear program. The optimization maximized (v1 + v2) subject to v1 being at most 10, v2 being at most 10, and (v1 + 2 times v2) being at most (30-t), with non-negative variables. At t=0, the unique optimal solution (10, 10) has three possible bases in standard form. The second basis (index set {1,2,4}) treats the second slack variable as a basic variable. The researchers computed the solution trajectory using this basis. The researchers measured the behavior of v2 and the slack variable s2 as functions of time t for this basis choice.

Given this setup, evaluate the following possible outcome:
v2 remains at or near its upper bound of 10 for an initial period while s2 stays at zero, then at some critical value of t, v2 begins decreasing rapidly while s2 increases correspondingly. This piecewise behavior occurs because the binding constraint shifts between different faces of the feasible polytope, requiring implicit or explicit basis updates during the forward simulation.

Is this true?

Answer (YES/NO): NO